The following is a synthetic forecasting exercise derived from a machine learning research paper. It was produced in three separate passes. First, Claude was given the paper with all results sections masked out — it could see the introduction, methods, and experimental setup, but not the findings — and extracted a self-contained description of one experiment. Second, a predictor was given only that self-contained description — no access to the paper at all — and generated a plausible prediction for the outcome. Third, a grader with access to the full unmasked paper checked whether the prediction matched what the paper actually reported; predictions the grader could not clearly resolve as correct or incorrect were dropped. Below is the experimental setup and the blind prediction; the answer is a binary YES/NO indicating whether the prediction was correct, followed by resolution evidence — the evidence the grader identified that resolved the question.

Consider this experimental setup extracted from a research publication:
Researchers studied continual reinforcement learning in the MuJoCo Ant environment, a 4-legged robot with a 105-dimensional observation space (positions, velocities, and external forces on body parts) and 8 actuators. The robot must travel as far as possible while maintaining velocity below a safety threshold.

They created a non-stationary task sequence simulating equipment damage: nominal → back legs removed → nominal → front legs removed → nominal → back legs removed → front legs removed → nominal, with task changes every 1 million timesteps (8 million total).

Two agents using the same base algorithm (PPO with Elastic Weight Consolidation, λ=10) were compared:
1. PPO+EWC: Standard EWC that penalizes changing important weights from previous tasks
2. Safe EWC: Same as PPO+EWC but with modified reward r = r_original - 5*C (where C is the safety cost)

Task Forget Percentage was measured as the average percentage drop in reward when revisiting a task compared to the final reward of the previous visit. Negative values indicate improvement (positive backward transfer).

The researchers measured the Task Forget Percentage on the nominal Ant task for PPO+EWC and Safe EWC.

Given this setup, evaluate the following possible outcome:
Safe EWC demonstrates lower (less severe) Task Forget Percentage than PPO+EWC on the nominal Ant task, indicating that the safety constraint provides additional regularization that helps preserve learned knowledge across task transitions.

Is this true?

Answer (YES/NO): YES